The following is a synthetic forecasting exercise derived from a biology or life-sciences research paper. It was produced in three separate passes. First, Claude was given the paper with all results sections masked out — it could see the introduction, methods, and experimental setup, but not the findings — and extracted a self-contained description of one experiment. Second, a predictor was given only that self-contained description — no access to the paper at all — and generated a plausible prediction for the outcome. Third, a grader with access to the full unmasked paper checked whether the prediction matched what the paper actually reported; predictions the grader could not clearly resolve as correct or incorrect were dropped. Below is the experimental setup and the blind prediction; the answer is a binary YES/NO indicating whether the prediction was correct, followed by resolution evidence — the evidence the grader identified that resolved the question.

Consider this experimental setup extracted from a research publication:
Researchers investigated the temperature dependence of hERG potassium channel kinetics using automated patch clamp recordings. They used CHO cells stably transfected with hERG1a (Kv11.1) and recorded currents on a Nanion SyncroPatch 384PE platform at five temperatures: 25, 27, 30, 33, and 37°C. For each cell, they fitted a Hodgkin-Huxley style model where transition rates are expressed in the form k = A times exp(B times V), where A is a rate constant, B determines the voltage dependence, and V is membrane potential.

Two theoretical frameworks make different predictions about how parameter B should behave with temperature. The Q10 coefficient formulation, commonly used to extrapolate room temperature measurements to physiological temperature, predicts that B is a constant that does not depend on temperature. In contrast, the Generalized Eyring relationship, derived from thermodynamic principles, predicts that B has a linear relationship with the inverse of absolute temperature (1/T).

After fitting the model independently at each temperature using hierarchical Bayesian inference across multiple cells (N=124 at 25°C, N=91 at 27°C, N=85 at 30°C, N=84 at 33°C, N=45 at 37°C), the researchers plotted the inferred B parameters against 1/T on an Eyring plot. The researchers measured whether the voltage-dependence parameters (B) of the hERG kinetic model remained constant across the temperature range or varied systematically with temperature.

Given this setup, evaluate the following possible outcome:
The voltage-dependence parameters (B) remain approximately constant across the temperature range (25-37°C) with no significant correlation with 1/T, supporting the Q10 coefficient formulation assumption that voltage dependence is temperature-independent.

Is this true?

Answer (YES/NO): NO